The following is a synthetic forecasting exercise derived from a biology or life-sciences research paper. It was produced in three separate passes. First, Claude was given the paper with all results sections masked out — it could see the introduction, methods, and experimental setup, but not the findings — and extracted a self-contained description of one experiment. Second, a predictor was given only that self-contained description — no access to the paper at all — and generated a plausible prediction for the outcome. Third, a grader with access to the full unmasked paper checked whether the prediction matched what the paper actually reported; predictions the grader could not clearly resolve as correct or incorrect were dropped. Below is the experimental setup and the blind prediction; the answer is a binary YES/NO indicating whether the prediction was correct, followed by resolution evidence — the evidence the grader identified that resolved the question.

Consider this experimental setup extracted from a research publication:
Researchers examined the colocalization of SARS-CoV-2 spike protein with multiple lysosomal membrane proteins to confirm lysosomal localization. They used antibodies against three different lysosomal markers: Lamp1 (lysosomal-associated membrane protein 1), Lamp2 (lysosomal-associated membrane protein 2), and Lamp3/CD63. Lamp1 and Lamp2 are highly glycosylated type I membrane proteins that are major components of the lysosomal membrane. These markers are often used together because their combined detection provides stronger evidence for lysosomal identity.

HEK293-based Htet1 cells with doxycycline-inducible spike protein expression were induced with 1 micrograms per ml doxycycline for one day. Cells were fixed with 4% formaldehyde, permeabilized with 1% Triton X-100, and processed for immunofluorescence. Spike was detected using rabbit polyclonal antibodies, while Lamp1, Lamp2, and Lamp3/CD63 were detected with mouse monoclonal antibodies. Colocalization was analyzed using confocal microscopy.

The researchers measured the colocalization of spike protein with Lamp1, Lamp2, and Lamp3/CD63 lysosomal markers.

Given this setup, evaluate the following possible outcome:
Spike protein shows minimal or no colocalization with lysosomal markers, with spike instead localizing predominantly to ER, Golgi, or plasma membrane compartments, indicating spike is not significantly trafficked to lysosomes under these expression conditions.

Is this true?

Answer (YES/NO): NO